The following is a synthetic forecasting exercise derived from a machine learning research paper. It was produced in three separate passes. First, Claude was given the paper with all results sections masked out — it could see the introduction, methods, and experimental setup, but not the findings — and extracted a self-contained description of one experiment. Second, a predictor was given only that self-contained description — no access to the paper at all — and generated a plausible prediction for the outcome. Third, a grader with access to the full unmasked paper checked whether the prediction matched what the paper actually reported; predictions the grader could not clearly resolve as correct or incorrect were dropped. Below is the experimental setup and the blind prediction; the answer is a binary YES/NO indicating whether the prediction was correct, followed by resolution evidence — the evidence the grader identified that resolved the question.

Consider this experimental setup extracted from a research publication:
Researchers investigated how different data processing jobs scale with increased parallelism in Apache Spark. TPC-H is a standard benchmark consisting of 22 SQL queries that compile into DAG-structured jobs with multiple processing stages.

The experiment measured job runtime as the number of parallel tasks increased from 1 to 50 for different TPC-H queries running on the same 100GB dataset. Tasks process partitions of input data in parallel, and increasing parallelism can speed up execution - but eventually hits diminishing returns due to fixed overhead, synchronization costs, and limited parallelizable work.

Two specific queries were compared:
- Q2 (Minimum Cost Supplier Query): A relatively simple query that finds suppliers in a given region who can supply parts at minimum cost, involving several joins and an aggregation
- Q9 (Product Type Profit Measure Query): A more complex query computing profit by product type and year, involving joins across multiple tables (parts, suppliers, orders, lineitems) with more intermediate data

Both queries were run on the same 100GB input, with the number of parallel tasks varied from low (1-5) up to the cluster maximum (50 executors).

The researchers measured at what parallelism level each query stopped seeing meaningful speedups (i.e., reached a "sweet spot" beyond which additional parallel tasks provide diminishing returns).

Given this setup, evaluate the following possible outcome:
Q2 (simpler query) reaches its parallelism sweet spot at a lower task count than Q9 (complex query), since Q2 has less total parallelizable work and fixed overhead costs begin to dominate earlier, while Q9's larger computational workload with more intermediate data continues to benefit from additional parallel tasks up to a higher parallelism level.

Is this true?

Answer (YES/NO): YES